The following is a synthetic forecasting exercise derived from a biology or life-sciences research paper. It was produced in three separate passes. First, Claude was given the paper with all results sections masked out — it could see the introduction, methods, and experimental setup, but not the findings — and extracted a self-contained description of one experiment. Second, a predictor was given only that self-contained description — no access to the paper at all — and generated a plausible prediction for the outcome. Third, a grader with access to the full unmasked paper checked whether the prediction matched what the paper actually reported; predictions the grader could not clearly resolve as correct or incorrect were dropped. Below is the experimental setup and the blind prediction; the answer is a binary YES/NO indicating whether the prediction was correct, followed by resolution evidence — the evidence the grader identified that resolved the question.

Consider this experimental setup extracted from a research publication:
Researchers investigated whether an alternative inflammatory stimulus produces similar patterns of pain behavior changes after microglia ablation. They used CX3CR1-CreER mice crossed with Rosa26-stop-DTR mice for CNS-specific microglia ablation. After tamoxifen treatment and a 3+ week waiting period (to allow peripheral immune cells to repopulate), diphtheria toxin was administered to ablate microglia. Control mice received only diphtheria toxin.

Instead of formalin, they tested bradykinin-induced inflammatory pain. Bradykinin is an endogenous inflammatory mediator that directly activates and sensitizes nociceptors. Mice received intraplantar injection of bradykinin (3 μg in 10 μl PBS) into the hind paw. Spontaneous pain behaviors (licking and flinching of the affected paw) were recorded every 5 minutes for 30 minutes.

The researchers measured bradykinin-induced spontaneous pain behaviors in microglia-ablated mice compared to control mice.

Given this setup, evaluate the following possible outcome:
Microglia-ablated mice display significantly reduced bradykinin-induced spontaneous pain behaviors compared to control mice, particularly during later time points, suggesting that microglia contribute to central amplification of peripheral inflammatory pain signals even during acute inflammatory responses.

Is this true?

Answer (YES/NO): YES